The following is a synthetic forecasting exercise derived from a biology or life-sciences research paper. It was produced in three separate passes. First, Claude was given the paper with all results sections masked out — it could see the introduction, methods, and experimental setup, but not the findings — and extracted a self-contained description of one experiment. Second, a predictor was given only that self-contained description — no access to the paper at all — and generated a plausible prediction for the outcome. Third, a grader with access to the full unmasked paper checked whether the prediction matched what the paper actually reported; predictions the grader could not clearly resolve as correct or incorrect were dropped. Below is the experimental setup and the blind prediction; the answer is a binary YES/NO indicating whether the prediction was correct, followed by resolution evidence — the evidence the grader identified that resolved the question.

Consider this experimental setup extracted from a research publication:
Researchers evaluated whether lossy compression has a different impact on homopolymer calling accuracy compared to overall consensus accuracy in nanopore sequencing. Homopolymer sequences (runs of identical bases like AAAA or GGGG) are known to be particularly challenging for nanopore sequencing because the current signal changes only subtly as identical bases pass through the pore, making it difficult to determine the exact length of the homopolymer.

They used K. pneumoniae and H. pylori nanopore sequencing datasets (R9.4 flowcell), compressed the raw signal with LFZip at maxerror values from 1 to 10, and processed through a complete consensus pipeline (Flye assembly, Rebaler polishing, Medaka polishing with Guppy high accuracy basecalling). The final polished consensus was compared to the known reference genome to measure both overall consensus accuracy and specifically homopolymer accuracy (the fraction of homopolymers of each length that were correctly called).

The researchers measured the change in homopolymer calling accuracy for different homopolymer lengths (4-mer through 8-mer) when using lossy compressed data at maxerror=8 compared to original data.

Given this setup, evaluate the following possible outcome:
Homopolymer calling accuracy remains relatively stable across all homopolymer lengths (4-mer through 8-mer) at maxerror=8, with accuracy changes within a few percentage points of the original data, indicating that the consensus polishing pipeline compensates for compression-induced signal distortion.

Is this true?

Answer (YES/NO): NO